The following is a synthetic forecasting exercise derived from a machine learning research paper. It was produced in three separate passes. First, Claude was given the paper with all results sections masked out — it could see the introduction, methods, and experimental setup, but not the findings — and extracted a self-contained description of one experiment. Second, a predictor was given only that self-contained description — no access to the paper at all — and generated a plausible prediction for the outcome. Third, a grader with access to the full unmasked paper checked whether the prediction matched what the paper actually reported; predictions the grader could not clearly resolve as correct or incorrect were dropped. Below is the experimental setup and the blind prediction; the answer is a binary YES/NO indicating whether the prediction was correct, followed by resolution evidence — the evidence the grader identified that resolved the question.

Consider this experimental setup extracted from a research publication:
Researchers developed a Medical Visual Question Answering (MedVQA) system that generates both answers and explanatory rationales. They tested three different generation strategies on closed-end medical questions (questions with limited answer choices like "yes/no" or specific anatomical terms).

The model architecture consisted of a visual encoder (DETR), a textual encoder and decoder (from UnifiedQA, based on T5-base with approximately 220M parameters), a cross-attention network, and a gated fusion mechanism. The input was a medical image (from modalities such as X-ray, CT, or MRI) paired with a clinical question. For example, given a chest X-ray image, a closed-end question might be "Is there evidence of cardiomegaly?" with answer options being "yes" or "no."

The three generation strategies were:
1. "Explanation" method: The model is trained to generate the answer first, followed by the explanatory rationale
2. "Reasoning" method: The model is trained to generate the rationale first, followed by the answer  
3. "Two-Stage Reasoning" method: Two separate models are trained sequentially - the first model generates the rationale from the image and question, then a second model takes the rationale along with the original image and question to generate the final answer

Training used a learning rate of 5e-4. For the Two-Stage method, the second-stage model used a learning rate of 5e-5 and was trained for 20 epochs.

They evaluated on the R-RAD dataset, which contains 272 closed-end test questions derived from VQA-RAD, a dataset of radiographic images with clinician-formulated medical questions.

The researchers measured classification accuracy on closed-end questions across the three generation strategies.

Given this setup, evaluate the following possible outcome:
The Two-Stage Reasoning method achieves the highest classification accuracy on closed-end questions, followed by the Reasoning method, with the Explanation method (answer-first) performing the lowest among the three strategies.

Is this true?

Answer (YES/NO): NO